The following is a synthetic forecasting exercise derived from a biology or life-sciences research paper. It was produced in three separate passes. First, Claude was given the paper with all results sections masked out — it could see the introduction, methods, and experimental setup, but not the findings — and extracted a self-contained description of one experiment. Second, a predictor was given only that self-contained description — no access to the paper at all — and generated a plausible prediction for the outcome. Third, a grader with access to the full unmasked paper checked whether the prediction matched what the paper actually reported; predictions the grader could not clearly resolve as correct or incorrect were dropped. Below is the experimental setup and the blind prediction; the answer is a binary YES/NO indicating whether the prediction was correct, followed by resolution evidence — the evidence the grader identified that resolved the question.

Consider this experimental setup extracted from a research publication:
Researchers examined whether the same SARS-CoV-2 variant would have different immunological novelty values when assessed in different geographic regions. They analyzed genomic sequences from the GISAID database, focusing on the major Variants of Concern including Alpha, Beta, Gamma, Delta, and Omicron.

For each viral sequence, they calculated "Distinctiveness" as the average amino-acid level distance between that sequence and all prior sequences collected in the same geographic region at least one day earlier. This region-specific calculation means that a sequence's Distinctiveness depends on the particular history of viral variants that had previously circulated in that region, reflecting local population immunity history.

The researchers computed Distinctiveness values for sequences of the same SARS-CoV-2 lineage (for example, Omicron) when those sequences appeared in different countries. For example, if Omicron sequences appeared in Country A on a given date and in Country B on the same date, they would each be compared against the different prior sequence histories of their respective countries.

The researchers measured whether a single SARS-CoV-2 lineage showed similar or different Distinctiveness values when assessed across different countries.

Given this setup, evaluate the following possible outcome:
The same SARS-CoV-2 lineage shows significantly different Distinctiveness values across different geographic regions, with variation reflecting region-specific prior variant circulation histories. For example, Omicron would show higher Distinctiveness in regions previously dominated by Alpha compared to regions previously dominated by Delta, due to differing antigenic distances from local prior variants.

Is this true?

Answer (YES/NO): YES